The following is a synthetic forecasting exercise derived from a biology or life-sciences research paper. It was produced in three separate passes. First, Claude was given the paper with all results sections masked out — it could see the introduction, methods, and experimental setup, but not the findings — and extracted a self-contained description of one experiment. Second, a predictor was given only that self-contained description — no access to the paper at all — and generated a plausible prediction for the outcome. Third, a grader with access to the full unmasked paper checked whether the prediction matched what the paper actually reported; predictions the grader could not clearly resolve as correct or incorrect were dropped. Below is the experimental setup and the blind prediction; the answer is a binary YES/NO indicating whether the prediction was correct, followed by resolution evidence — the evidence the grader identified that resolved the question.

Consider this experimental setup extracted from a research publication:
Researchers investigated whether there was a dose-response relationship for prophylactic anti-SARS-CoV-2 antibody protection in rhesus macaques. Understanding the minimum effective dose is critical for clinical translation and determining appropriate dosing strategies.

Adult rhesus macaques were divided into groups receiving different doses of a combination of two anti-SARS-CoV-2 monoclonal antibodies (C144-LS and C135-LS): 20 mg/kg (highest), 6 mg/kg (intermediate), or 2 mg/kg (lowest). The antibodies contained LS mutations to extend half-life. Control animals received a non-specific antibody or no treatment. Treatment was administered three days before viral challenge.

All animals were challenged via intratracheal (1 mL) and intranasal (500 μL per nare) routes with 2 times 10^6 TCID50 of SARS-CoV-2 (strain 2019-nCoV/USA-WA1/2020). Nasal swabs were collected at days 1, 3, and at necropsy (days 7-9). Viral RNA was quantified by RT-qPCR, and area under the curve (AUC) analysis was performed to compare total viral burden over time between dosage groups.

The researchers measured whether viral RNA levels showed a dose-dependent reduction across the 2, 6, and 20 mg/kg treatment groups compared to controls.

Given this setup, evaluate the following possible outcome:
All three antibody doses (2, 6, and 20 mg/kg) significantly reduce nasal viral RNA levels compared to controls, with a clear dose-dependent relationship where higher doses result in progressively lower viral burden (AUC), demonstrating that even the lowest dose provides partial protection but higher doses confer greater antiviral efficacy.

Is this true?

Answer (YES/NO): NO